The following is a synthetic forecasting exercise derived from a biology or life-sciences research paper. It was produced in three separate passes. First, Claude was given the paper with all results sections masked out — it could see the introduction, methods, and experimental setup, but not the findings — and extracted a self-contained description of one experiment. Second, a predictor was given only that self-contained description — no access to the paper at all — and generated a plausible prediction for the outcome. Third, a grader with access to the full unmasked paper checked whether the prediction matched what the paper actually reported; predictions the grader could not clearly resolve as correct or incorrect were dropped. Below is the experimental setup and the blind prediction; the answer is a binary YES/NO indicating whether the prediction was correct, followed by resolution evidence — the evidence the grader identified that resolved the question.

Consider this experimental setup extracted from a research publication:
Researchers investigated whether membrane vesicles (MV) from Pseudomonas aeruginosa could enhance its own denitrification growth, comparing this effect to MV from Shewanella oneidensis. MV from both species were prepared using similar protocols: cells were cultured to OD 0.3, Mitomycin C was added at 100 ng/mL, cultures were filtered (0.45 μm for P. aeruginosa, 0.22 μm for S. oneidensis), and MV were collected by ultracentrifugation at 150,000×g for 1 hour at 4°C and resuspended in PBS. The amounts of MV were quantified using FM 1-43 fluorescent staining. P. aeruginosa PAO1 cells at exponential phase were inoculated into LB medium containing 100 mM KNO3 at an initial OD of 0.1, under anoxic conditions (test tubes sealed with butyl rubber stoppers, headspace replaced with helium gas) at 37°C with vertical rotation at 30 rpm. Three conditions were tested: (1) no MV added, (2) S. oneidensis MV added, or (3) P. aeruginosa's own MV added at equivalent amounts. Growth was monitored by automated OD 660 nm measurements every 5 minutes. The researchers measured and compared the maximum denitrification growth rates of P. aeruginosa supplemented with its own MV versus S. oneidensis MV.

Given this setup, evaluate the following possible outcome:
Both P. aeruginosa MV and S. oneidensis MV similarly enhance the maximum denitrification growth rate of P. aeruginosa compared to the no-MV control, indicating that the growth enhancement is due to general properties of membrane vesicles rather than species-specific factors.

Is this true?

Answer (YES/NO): NO